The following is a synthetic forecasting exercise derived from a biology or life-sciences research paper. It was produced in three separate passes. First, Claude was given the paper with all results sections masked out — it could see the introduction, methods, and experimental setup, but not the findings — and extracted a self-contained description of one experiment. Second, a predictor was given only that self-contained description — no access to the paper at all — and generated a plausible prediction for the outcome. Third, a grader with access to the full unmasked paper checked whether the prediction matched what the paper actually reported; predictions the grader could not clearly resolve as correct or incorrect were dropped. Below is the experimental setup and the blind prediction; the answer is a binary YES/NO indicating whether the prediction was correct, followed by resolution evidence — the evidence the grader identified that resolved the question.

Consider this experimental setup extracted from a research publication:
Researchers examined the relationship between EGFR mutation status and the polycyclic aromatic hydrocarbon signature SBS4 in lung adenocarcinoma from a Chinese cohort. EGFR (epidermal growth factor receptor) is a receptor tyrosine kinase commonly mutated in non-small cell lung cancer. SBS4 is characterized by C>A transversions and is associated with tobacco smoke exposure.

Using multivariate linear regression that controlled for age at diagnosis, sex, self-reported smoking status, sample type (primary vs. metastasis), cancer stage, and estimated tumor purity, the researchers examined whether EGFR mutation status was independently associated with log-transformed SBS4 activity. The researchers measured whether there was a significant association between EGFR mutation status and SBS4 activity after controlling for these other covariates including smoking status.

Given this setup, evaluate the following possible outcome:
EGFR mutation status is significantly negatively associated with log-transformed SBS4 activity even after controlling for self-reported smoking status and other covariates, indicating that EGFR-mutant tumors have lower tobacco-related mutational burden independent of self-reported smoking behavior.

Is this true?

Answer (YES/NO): YES